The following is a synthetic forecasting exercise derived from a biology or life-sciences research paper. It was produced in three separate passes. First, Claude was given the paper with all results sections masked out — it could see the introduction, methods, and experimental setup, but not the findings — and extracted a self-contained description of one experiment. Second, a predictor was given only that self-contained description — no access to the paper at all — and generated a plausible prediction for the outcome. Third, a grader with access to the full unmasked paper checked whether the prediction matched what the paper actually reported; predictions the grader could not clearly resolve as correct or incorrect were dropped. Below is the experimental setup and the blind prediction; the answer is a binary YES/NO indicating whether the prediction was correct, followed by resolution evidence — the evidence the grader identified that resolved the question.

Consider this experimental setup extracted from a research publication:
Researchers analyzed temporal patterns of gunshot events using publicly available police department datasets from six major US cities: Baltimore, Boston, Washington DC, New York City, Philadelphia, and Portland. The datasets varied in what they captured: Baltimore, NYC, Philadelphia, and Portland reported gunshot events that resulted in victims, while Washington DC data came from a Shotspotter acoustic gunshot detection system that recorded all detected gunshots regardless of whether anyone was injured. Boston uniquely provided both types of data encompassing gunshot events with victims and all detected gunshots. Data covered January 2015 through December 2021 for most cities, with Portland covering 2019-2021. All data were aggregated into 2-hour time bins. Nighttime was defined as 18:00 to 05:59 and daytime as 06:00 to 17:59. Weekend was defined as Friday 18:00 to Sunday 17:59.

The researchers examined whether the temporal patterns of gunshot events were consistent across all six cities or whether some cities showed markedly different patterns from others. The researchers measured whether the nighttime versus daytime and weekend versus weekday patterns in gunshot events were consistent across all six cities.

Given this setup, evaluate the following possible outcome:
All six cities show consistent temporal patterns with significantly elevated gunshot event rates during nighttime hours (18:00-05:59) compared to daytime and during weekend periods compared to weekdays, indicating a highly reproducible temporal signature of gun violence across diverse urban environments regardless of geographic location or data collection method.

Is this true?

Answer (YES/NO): YES